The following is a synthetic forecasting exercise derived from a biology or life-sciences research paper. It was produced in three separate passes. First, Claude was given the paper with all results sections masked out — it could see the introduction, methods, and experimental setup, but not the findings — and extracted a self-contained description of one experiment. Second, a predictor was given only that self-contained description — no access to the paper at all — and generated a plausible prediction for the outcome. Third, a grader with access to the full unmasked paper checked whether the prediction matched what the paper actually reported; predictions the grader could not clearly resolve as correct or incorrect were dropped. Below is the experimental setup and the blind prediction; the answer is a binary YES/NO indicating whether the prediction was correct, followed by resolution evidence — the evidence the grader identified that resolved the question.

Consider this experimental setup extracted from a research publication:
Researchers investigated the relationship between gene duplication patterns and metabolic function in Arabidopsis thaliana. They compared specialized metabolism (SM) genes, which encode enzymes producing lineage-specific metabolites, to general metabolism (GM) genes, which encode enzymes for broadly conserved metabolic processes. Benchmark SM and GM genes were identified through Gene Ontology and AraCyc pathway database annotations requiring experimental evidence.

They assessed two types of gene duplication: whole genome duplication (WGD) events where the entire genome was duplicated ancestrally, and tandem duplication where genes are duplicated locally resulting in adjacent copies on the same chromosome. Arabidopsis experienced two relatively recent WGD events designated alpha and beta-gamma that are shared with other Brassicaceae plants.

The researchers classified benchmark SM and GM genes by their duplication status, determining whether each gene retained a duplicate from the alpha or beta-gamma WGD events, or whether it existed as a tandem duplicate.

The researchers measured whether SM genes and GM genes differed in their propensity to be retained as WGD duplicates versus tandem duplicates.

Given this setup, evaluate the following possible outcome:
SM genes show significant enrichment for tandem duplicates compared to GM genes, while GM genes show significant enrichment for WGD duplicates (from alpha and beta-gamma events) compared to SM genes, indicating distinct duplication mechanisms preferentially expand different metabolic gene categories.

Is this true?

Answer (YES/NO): NO